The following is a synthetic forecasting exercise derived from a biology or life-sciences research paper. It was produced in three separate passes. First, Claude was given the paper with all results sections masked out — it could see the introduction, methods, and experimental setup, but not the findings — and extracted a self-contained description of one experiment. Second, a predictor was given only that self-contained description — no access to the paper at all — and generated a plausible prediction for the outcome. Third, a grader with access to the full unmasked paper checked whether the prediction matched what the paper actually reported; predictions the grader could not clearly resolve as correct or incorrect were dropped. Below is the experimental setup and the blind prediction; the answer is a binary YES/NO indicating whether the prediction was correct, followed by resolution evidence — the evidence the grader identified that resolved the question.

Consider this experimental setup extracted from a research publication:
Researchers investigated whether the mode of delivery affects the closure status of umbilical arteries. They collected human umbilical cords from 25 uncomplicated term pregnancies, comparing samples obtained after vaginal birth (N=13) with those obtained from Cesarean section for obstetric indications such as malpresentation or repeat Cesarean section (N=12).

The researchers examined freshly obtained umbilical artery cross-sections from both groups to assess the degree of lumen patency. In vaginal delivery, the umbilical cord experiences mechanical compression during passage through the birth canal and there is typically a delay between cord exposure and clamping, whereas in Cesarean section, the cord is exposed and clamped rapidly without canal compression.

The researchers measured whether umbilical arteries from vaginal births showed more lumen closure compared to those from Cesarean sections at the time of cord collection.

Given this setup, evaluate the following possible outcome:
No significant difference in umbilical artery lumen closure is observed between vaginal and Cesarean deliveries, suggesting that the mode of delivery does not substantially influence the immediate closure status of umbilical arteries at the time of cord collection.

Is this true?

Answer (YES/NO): YES